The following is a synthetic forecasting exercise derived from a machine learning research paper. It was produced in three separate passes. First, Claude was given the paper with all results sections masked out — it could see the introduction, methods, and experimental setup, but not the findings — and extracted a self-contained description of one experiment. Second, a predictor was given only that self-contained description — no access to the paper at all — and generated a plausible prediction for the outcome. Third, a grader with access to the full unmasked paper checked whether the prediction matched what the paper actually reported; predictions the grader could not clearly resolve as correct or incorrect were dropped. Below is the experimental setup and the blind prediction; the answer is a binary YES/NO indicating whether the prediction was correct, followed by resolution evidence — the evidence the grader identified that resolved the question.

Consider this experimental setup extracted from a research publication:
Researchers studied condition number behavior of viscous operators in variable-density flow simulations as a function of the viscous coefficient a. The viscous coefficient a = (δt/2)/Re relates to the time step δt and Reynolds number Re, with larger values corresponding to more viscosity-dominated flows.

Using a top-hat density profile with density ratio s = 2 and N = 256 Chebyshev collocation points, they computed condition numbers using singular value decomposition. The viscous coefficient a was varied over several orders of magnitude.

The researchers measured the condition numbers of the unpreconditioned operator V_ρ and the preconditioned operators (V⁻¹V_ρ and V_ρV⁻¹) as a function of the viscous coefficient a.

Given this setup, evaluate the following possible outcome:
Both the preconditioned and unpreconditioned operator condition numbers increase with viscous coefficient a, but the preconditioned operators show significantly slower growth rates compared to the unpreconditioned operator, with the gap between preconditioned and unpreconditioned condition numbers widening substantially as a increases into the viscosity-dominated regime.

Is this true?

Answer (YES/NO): NO